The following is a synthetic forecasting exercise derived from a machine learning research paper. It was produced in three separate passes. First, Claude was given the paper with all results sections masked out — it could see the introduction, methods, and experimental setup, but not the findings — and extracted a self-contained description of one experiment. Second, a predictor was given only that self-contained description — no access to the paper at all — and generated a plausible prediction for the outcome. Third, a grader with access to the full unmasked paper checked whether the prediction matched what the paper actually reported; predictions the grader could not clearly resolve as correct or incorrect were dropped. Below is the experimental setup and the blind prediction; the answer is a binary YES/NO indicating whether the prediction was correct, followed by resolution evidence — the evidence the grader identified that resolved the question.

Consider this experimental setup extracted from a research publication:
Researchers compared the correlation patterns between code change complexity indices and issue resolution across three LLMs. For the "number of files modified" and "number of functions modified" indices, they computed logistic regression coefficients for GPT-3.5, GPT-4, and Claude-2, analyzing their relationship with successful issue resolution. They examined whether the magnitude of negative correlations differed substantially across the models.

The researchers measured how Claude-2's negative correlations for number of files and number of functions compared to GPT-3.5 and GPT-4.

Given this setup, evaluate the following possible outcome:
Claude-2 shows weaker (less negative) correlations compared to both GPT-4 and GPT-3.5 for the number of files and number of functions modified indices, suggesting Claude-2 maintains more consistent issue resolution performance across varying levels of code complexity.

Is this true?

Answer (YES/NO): YES